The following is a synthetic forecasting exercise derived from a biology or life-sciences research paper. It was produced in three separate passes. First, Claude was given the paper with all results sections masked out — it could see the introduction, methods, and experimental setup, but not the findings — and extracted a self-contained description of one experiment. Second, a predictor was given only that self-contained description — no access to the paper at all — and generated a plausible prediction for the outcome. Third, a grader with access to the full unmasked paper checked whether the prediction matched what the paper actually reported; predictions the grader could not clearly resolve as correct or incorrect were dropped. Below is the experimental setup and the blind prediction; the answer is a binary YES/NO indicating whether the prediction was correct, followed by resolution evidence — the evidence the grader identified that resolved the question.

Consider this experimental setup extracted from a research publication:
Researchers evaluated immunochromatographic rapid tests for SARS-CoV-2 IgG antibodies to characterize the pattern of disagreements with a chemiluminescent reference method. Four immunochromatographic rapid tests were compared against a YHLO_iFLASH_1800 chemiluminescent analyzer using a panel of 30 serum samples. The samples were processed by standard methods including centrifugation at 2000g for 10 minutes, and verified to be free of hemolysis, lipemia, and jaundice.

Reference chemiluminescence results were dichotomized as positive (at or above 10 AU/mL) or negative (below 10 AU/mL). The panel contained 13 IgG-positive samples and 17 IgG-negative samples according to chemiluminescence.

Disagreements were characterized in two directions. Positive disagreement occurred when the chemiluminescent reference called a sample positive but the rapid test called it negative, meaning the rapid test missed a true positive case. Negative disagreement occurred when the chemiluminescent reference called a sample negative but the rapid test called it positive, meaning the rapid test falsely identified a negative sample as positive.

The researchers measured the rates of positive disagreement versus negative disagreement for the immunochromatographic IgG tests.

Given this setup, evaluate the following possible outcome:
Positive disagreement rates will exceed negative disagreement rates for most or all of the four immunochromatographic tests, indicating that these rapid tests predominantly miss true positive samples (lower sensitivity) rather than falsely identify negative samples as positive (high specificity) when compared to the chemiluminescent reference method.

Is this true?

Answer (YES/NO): YES